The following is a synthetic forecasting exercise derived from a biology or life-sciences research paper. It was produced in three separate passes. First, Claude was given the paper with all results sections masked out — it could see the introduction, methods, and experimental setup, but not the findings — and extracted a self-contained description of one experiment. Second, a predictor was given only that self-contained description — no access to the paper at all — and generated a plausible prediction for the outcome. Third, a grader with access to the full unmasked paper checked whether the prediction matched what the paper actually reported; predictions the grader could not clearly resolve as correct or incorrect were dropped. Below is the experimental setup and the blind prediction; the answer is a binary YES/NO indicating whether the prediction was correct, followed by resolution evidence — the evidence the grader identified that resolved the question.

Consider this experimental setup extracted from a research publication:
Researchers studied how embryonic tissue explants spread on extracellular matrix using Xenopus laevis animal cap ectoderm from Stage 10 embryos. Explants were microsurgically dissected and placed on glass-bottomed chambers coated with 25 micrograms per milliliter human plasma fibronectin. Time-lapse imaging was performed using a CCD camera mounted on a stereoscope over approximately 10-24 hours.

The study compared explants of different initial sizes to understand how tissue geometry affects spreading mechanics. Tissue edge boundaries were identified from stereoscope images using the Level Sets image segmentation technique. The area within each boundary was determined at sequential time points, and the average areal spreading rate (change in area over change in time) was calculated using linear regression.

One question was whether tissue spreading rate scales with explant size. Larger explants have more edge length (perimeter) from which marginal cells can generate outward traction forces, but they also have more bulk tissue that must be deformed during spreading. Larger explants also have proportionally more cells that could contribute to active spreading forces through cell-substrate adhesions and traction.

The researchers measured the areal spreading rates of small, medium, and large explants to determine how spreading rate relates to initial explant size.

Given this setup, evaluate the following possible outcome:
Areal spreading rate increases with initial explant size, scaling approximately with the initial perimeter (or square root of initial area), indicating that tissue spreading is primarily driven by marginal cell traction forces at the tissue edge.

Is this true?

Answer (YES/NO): NO